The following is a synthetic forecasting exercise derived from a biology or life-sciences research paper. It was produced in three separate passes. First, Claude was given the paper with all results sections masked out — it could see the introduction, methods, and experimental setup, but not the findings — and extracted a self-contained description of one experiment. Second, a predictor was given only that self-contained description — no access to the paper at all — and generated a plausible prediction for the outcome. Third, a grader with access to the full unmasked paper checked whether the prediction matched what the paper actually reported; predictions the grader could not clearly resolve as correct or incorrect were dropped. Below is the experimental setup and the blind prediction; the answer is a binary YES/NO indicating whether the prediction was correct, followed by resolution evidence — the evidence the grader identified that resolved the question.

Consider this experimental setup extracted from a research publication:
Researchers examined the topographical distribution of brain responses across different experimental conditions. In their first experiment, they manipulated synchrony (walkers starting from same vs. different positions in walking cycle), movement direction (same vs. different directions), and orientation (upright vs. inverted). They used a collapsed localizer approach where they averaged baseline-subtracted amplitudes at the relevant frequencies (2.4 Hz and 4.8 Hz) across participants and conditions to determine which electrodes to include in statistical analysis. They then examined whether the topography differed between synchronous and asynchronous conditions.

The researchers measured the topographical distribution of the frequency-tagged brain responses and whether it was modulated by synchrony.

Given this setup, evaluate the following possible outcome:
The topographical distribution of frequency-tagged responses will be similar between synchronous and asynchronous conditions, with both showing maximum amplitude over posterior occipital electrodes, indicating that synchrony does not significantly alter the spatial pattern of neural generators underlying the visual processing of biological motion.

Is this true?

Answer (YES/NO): NO